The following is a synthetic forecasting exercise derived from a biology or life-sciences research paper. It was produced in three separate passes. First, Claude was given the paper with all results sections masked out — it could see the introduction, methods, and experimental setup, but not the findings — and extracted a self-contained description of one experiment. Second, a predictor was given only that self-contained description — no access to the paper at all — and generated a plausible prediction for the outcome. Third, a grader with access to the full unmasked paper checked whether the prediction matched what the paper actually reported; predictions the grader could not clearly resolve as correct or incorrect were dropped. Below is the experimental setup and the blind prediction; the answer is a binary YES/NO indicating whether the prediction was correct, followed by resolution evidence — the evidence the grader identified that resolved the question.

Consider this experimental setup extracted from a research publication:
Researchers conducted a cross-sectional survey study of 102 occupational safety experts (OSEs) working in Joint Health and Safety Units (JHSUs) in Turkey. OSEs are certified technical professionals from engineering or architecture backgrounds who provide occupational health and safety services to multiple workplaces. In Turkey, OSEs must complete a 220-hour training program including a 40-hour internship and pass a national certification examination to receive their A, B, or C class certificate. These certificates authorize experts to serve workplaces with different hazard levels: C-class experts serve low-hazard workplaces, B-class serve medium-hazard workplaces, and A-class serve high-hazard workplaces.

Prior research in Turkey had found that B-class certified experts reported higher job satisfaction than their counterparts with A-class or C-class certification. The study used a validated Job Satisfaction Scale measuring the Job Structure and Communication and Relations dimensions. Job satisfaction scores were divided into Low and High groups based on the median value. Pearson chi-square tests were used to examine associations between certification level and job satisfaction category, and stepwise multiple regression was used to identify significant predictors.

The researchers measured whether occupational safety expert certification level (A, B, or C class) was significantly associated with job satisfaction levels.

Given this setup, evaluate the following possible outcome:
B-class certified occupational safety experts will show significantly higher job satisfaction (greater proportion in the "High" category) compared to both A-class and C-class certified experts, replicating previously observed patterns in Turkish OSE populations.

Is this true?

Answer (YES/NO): NO